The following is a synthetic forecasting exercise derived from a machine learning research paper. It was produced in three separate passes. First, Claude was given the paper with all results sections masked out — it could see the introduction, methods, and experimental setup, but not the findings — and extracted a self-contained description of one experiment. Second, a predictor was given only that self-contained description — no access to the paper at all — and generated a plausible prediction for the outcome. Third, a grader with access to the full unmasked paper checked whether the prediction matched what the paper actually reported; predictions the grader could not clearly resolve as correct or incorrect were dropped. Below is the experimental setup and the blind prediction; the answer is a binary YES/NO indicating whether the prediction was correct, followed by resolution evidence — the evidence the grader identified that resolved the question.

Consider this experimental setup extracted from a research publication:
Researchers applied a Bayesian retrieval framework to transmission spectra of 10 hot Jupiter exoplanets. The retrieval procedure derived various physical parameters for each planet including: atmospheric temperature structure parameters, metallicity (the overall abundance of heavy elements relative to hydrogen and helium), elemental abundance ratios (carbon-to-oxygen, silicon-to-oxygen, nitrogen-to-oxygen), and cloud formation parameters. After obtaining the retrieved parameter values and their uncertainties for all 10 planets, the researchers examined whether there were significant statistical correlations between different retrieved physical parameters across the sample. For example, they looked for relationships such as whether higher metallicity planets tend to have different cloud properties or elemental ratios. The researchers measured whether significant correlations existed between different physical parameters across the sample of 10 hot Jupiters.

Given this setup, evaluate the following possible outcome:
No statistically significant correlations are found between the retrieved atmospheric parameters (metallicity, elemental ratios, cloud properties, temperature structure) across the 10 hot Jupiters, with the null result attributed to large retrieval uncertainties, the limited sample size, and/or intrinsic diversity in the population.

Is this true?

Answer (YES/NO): YES